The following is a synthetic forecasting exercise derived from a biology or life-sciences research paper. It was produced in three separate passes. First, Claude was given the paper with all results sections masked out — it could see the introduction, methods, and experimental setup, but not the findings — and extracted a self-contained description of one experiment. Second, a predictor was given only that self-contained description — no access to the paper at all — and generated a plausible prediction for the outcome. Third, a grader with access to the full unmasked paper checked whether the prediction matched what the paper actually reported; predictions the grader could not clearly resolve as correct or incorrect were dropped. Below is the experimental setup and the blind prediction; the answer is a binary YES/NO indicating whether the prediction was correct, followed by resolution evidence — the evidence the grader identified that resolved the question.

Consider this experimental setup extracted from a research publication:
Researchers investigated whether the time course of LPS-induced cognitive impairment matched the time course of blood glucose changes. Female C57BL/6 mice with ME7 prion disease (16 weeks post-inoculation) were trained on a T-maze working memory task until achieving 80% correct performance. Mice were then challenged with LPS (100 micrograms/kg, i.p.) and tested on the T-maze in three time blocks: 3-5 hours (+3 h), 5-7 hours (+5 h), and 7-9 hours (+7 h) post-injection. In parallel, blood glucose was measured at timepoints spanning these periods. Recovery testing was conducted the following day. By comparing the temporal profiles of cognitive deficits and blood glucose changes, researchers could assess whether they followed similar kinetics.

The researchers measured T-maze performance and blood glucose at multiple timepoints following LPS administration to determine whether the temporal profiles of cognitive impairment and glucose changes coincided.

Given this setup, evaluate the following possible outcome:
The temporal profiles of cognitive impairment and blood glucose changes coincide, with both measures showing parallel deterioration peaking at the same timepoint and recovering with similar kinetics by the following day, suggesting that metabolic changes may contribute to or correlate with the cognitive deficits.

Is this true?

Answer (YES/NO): YES